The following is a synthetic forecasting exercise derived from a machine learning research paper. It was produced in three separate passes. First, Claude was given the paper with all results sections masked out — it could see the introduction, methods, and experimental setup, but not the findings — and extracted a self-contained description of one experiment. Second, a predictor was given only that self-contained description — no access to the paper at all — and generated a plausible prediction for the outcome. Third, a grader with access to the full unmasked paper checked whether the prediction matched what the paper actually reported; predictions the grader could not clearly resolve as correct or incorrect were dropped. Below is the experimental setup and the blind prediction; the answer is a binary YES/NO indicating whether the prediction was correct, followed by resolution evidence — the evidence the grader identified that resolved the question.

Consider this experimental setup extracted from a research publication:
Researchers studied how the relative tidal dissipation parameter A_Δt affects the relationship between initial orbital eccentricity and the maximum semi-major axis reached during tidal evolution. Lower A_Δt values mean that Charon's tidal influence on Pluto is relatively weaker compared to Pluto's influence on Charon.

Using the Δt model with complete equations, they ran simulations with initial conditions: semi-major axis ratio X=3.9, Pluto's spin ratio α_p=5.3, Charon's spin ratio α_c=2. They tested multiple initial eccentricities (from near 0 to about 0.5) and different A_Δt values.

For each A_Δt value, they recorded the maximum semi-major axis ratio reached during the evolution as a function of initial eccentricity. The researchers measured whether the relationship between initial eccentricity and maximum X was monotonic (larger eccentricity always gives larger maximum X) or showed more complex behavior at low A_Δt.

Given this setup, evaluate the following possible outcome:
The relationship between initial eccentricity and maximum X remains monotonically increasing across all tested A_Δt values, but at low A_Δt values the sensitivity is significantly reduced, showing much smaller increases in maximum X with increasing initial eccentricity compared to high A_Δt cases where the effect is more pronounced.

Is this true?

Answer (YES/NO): NO